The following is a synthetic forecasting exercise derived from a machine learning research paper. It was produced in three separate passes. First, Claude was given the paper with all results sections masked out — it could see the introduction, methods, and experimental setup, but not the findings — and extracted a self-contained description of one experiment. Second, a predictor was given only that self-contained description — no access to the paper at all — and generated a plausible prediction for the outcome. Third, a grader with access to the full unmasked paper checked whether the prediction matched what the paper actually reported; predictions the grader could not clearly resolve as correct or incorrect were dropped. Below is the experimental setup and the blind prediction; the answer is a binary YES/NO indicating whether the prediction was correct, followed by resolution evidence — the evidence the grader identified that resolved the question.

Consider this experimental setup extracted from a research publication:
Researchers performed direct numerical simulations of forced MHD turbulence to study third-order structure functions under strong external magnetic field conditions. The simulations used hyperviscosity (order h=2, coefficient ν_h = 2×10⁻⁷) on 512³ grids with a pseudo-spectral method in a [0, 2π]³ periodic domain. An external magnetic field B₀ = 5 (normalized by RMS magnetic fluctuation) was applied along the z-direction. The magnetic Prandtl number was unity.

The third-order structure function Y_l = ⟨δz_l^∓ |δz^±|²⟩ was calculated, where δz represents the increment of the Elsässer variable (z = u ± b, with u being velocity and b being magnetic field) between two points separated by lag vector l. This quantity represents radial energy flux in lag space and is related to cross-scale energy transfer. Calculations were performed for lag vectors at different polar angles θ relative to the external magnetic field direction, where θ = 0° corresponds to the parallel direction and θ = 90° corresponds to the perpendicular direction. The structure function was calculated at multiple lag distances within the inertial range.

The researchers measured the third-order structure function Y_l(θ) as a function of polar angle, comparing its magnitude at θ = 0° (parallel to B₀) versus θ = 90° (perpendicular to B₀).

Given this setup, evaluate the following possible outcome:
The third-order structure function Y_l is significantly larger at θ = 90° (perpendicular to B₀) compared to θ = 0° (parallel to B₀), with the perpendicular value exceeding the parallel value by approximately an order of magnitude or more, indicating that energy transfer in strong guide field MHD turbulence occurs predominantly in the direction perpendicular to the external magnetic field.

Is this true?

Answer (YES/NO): NO